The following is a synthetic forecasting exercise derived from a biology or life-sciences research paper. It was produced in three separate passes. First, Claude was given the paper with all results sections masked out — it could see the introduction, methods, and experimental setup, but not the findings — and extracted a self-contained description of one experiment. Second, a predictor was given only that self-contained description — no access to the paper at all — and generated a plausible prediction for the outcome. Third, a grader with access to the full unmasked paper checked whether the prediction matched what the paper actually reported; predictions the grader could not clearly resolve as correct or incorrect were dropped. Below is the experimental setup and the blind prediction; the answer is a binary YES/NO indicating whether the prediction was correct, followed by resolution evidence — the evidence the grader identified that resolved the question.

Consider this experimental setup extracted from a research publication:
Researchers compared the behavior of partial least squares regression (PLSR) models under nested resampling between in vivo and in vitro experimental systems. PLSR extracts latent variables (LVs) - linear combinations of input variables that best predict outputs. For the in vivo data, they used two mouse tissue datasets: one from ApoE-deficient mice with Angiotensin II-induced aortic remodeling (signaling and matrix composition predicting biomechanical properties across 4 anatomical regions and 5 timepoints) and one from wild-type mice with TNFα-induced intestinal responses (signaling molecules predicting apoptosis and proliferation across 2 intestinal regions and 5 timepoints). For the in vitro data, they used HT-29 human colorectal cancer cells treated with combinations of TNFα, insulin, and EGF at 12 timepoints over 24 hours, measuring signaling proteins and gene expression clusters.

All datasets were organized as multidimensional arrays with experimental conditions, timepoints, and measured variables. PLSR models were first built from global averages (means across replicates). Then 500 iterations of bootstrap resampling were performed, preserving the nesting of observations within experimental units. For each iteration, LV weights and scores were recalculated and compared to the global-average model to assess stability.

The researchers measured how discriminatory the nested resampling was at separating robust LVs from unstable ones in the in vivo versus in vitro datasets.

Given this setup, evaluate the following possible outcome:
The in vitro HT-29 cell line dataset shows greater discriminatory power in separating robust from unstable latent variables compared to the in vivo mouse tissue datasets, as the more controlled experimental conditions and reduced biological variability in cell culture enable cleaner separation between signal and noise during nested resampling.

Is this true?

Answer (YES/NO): NO